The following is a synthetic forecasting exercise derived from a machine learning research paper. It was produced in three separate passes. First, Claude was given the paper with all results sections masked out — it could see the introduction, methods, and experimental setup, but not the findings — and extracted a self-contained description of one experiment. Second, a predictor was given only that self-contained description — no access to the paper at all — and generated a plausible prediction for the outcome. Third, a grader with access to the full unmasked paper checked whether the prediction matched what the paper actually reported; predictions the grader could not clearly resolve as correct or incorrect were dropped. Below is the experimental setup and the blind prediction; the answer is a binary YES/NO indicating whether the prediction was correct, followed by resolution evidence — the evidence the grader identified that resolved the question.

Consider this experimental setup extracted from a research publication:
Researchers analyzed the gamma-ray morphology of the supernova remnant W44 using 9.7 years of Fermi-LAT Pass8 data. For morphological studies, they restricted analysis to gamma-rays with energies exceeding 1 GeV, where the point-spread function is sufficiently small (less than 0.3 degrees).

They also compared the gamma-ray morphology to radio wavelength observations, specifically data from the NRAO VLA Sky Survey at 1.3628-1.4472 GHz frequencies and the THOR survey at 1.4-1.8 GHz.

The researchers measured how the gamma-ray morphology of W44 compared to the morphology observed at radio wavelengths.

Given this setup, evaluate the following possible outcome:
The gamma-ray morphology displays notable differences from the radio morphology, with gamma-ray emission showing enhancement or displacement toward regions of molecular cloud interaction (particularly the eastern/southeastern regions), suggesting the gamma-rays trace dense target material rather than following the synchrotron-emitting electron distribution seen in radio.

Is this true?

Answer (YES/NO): NO